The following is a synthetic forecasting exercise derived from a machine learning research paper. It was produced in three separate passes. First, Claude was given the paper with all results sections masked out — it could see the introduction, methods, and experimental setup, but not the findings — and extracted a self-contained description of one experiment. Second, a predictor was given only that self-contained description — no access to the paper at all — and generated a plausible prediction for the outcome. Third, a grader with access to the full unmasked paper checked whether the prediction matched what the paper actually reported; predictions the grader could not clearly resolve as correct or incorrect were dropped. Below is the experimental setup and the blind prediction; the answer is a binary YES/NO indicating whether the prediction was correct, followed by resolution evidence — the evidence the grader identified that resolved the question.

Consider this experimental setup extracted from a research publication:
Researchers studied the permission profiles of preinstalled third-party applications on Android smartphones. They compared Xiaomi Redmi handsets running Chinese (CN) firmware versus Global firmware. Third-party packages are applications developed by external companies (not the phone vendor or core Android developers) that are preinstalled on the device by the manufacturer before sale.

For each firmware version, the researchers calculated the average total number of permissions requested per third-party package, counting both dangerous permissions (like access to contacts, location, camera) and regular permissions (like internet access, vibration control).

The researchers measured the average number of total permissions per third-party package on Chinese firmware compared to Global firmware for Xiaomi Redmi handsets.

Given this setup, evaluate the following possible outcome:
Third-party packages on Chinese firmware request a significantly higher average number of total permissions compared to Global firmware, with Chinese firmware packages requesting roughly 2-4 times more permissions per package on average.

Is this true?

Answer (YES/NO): NO